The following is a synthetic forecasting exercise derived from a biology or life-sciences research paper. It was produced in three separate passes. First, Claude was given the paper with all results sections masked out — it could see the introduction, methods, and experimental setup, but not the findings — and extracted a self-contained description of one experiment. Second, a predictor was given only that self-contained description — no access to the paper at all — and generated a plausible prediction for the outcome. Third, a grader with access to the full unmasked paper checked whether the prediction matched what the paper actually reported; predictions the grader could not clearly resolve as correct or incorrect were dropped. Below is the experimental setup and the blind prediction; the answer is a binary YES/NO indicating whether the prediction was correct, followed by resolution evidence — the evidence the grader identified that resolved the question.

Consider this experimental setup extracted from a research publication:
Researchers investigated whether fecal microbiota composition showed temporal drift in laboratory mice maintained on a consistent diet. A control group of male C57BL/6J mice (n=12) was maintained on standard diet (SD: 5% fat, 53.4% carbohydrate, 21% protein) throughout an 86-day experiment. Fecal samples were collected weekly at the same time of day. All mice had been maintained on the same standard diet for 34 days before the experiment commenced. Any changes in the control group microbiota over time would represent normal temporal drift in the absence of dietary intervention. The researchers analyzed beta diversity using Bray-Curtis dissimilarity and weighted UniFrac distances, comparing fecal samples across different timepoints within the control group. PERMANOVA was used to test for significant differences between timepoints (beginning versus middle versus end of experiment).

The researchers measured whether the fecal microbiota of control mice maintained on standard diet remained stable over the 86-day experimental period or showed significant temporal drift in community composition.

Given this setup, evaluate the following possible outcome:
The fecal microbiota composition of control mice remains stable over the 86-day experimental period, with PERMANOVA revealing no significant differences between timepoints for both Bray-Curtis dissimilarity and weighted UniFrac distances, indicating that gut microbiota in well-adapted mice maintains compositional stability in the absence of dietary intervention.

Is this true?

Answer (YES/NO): NO